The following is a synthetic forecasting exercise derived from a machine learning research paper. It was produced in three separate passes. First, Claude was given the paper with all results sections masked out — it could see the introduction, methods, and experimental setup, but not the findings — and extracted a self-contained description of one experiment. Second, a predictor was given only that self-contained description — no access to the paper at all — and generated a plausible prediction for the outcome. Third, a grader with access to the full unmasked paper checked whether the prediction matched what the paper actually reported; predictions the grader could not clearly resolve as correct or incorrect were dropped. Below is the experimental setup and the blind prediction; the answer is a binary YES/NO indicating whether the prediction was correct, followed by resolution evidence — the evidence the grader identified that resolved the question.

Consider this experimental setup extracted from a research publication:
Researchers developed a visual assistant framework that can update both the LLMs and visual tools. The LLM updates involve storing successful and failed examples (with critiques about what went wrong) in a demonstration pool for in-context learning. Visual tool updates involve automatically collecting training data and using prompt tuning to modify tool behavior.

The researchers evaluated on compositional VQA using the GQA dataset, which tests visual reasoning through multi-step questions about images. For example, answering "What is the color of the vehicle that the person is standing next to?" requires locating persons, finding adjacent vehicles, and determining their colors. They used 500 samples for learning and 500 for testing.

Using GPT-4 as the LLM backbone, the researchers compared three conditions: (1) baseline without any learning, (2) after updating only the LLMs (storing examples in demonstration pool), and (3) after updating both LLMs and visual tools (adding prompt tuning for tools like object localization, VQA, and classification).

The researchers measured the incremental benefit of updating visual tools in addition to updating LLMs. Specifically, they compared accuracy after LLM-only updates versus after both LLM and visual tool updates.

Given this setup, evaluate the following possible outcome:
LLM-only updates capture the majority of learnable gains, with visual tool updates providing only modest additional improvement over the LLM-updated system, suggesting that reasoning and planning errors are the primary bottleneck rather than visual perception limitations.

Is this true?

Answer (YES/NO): NO